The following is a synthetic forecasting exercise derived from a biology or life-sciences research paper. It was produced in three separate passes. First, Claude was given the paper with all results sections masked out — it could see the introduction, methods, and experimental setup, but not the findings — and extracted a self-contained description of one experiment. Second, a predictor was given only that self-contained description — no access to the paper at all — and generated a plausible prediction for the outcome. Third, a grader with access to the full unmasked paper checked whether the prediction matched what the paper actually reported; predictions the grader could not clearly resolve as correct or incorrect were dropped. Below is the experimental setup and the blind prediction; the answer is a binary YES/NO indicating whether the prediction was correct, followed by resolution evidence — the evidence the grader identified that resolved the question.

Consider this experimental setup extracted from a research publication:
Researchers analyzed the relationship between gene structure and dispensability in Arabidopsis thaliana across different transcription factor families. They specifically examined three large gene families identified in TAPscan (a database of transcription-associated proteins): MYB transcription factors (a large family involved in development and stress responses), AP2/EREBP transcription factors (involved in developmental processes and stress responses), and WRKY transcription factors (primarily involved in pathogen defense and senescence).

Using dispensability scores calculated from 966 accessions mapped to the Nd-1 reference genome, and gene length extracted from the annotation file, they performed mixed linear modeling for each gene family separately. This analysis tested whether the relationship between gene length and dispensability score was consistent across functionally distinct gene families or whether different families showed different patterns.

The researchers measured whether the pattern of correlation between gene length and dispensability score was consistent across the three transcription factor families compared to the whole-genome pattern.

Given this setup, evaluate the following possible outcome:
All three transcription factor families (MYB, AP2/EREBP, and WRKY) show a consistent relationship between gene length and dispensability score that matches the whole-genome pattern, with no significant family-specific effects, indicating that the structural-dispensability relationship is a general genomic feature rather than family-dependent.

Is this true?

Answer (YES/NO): NO